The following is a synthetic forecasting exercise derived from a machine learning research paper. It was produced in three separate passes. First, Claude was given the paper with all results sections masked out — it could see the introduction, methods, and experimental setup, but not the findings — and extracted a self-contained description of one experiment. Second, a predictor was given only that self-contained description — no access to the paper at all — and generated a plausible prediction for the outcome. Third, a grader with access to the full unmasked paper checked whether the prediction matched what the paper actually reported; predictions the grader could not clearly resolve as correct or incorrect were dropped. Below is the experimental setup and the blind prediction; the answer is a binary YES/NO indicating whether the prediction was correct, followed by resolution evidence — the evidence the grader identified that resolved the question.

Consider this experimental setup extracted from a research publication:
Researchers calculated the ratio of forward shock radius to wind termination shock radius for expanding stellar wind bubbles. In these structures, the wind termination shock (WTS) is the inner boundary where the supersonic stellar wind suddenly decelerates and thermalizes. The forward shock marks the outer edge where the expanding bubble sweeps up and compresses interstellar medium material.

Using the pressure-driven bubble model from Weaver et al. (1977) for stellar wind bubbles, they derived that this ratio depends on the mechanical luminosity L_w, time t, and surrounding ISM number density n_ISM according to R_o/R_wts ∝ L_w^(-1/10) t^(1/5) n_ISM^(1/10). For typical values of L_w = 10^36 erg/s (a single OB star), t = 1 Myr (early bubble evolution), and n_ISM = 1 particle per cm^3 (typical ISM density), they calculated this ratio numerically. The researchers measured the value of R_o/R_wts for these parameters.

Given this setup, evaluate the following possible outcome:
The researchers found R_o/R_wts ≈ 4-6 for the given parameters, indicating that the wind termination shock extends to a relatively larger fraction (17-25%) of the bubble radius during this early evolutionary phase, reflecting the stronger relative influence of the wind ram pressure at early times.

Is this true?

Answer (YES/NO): NO